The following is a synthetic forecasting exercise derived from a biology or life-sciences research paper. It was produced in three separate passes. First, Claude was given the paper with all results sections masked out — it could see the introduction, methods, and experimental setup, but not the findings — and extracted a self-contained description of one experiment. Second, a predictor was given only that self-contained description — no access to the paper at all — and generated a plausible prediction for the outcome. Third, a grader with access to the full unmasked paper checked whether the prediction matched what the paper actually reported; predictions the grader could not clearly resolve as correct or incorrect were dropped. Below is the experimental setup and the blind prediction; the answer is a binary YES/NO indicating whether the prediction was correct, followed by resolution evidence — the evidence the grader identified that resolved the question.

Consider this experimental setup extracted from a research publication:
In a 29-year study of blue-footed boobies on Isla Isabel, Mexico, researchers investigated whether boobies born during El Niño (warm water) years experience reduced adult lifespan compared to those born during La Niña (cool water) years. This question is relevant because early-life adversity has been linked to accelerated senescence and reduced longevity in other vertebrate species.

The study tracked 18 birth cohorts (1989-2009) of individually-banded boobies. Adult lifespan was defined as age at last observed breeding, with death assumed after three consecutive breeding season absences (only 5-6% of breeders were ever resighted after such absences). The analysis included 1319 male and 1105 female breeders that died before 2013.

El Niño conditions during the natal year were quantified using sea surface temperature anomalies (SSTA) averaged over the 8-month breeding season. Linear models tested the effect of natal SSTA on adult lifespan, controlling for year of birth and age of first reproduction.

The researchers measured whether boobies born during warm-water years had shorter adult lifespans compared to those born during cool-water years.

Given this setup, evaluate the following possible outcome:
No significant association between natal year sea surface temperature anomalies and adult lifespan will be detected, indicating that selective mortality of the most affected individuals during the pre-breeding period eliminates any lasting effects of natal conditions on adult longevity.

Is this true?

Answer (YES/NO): YES